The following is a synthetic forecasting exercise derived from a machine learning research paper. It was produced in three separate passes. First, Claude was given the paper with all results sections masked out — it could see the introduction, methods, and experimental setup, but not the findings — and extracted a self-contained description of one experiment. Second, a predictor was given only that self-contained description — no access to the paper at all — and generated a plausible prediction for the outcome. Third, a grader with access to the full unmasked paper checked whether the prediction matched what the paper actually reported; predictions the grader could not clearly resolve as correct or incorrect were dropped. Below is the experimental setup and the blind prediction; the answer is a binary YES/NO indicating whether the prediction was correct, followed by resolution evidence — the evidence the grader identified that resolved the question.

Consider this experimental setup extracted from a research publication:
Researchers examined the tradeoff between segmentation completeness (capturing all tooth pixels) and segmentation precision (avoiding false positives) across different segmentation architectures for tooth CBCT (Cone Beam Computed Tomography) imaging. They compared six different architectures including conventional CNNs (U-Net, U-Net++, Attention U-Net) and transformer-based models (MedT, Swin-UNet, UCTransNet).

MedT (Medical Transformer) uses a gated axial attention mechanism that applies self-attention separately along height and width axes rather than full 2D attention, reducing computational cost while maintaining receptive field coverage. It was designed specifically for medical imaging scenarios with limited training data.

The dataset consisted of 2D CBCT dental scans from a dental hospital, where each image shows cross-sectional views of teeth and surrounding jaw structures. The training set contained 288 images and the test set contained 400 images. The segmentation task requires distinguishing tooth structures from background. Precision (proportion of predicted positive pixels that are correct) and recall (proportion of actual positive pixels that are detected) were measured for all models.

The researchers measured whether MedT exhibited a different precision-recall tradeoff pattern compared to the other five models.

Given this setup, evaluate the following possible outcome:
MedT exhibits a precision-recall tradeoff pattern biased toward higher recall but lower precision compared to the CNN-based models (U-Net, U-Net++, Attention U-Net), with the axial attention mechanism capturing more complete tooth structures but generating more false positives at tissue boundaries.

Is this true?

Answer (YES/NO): NO